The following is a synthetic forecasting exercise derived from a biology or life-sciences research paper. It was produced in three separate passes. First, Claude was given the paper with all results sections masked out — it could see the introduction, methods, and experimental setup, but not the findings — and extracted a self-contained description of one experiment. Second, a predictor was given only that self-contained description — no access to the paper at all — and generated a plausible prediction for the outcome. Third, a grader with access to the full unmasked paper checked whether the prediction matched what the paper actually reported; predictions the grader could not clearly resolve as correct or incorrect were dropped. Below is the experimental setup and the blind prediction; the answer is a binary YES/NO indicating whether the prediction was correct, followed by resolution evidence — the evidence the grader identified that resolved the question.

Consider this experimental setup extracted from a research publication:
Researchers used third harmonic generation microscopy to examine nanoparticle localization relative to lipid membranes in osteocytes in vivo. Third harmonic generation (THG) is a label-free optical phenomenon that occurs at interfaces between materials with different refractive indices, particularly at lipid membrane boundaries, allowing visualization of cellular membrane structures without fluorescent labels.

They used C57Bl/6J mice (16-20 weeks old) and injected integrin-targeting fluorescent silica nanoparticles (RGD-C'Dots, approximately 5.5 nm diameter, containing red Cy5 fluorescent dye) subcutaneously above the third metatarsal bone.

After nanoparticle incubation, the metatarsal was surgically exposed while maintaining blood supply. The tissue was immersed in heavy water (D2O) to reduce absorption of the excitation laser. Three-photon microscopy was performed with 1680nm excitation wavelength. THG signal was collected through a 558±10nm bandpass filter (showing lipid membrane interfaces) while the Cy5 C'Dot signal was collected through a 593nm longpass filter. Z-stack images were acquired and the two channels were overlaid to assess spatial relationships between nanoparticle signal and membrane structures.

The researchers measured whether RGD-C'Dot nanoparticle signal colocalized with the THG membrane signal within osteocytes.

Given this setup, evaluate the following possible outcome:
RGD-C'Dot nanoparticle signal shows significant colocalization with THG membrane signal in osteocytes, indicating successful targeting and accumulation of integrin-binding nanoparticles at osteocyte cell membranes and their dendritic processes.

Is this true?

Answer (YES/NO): NO